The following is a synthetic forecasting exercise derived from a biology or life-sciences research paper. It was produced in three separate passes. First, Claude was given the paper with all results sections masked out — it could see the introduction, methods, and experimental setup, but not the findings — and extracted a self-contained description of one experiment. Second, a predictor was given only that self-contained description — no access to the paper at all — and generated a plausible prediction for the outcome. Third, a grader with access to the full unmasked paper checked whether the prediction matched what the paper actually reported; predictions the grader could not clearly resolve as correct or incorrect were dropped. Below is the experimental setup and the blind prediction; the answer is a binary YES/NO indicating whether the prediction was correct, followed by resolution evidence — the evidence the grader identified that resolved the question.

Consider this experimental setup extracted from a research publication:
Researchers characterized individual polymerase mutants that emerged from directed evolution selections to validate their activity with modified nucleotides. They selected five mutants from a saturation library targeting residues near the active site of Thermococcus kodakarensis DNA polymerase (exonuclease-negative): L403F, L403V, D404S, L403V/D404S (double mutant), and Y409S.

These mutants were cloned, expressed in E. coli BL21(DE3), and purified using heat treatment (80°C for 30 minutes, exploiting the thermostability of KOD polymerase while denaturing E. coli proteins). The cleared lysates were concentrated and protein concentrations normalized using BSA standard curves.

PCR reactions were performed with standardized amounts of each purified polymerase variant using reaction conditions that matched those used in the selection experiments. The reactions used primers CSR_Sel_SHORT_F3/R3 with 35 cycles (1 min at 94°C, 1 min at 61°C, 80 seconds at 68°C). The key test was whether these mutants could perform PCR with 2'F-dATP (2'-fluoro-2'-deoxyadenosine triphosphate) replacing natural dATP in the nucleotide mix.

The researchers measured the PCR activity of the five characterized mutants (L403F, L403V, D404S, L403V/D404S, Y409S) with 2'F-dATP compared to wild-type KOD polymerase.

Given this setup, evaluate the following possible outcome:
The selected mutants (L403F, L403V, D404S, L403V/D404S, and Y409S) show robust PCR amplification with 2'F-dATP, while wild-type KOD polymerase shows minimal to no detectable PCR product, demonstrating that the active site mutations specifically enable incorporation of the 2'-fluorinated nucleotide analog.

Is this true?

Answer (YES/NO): NO